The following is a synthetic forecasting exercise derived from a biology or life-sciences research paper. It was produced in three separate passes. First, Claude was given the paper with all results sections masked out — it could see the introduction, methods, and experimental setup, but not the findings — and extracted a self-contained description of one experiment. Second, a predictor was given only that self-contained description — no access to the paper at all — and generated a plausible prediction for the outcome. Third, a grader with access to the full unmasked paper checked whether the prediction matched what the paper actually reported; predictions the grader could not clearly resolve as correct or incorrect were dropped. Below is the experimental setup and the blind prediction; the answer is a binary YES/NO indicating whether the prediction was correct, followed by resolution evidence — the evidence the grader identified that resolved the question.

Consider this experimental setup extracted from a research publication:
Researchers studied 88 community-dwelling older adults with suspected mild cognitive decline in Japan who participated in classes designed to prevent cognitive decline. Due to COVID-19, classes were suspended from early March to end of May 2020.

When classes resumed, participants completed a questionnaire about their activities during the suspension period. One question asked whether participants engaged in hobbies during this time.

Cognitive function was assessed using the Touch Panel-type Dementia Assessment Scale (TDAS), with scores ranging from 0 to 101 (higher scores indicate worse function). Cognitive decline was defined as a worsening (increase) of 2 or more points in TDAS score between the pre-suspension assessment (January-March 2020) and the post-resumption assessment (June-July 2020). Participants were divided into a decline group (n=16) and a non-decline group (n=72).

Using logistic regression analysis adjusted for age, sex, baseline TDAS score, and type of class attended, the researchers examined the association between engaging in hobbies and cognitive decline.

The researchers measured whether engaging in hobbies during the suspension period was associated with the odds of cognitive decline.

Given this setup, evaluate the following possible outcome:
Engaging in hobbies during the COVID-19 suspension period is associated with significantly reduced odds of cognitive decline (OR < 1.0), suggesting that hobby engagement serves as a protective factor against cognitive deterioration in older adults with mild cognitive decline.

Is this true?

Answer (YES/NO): YES